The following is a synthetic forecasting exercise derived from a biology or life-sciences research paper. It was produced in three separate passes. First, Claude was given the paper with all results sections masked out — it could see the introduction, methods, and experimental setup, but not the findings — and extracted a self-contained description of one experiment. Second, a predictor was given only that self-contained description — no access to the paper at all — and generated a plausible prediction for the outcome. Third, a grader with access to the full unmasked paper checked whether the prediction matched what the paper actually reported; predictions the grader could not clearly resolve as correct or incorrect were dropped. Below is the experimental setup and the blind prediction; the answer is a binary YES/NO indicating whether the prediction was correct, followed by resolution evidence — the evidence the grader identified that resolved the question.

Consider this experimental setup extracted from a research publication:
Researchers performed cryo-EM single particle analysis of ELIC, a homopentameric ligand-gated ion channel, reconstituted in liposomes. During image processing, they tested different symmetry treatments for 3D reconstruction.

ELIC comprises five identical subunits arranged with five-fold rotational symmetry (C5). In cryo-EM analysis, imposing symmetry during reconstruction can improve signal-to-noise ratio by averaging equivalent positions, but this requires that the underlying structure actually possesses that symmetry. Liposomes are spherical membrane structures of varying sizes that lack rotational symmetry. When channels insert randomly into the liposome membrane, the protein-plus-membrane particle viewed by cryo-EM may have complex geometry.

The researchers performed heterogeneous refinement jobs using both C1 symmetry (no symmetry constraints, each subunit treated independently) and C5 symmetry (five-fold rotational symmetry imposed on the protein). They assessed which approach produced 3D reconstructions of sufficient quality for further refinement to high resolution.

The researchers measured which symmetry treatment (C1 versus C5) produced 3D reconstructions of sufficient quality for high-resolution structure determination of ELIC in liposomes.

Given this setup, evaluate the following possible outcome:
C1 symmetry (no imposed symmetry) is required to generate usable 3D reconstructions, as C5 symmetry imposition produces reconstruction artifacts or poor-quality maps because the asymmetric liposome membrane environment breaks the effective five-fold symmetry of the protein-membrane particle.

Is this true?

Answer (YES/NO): NO